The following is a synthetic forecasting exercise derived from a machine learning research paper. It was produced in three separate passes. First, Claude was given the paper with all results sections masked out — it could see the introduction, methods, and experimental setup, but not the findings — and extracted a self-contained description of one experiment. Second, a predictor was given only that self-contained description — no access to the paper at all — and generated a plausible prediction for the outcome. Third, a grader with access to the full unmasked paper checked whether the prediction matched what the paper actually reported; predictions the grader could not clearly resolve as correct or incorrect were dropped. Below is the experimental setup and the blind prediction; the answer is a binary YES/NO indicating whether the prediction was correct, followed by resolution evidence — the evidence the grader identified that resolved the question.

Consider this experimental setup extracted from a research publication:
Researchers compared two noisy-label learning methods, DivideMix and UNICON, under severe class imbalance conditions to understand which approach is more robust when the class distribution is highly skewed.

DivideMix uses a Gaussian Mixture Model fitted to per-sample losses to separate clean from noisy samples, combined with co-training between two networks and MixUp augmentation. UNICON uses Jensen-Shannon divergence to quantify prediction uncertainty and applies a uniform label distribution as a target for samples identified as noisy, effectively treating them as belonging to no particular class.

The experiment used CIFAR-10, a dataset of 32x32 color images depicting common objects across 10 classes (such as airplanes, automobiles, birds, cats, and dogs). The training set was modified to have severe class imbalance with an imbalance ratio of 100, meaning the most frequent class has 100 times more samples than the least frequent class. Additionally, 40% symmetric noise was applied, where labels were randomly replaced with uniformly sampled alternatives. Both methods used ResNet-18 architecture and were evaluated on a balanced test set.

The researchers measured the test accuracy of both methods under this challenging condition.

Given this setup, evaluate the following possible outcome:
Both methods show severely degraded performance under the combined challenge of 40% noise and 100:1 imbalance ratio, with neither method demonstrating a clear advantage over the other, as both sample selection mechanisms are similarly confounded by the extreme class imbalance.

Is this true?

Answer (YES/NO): NO